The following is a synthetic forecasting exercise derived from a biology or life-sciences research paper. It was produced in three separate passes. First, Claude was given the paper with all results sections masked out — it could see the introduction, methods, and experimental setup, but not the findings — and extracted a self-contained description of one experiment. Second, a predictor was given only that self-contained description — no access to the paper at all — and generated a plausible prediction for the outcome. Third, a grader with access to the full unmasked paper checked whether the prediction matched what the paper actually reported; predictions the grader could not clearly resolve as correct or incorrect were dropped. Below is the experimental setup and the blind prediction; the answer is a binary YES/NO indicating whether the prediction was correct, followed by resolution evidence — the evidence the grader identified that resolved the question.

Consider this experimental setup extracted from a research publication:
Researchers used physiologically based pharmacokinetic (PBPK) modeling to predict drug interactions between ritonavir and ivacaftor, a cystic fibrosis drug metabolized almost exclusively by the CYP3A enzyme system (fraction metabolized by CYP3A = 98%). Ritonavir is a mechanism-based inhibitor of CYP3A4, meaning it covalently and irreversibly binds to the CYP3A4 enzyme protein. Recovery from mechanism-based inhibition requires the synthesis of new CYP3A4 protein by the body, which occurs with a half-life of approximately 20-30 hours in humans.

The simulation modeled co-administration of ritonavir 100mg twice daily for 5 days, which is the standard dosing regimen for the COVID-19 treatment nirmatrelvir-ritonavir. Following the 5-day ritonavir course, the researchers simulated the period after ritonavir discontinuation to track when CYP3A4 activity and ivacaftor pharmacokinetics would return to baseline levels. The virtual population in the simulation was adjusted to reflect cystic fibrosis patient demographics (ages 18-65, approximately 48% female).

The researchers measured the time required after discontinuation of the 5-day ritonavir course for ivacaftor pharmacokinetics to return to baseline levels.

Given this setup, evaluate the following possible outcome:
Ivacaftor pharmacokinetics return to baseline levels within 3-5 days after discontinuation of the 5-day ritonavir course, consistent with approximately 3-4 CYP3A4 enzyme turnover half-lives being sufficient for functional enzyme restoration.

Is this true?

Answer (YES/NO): NO